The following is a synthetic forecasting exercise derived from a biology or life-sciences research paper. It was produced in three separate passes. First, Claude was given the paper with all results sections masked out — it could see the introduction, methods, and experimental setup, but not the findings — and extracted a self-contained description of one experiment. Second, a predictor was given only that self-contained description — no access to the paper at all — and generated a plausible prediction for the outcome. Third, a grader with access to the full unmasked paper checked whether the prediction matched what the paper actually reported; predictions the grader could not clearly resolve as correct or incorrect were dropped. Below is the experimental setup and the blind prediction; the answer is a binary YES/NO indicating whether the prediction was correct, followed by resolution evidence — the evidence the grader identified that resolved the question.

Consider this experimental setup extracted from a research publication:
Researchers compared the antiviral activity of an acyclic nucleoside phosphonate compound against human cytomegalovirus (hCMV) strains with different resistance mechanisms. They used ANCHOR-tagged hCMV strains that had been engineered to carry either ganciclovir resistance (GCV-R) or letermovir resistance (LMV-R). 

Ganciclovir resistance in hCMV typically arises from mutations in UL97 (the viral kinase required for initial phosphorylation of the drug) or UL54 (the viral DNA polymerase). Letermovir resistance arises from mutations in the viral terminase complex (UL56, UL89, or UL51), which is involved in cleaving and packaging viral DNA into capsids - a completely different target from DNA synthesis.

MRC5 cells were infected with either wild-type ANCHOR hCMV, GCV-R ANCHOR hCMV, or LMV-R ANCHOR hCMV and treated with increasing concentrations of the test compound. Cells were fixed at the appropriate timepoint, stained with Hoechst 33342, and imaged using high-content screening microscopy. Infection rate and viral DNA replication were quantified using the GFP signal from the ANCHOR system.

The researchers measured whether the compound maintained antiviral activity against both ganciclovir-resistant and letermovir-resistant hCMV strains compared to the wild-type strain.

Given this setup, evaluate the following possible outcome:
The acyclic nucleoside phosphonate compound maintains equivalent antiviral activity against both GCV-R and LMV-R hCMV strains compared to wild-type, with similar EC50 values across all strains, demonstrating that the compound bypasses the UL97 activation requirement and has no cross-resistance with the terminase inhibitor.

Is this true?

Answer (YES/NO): YES